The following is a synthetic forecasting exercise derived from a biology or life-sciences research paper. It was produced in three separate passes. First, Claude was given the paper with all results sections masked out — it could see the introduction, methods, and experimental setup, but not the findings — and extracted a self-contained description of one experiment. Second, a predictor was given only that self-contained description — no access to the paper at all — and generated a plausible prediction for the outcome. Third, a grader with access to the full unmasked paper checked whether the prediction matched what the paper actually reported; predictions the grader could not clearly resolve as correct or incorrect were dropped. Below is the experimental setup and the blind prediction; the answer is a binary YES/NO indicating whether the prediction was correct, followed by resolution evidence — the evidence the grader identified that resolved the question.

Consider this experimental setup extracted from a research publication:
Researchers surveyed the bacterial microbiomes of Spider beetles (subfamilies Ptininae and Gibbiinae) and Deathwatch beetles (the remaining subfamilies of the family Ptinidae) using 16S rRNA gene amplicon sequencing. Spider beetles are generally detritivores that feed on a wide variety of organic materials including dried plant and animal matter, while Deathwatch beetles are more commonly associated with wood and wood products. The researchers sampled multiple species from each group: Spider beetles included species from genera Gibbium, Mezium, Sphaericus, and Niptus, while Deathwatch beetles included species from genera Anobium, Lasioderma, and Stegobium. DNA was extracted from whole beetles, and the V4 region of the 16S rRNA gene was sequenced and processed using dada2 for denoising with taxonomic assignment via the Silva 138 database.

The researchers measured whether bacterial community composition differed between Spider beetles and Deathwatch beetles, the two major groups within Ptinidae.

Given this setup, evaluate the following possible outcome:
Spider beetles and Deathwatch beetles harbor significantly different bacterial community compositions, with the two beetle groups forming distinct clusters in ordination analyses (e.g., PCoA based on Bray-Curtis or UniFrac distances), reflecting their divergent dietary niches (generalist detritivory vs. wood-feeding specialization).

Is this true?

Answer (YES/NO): NO